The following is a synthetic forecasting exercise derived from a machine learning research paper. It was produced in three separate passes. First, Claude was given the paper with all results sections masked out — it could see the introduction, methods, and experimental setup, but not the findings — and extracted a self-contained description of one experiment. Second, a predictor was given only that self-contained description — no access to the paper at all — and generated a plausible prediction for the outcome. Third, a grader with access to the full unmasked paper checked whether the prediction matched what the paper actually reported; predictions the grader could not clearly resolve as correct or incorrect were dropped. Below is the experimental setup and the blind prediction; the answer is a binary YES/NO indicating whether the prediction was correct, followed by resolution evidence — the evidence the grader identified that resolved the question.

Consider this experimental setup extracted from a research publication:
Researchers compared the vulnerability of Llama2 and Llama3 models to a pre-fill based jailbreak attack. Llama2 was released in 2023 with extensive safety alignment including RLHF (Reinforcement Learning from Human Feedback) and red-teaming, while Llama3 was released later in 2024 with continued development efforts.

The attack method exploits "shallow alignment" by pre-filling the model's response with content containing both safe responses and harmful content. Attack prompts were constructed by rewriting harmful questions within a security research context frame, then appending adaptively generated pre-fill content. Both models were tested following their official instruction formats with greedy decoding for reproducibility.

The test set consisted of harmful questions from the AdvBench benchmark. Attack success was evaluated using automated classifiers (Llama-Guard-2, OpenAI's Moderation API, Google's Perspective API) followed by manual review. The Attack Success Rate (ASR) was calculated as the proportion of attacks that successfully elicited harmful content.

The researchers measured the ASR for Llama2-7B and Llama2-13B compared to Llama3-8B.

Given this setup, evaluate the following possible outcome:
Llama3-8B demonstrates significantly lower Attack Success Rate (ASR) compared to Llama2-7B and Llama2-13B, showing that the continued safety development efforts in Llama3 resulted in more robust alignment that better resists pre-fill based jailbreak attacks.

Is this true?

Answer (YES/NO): NO